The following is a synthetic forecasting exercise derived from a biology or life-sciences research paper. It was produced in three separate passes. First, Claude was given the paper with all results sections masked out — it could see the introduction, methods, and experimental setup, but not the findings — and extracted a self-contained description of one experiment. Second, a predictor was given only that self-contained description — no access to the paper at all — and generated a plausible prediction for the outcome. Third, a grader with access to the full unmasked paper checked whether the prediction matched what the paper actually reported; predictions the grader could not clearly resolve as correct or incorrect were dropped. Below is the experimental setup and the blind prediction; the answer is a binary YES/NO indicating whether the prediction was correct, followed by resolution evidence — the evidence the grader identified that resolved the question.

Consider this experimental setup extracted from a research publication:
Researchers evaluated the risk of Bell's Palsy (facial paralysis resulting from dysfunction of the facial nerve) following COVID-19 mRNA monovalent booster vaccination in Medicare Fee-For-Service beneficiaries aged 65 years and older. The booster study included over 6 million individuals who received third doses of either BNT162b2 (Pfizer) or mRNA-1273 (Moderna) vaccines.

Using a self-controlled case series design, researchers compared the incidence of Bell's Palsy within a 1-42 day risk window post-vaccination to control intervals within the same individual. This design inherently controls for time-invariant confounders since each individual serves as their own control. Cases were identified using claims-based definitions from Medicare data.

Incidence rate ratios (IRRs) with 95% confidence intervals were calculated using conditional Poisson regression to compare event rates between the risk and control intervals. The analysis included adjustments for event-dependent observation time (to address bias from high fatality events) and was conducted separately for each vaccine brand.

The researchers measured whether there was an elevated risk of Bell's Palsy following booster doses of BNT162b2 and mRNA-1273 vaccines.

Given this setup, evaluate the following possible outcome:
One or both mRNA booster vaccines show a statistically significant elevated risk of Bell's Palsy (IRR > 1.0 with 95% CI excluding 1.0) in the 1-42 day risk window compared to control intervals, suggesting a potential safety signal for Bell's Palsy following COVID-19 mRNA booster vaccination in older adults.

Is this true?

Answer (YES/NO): YES